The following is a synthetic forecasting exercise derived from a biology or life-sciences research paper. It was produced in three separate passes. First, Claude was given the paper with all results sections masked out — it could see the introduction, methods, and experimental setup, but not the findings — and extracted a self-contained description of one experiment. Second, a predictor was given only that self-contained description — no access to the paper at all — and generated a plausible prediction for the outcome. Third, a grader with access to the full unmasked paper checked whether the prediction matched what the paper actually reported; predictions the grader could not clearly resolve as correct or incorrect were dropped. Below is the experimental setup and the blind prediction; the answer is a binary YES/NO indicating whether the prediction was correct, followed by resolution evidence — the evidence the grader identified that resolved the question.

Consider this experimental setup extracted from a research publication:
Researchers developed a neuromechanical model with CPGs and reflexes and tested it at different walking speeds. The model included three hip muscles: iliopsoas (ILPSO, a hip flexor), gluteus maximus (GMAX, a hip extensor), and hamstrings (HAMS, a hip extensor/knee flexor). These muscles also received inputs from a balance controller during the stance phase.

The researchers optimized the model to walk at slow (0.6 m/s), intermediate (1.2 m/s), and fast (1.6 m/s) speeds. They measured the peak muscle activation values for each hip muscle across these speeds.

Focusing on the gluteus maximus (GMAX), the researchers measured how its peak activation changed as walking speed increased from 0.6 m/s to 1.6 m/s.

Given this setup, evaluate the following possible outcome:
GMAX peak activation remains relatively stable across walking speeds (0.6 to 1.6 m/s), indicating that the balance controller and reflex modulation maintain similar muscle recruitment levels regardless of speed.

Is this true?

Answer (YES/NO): NO